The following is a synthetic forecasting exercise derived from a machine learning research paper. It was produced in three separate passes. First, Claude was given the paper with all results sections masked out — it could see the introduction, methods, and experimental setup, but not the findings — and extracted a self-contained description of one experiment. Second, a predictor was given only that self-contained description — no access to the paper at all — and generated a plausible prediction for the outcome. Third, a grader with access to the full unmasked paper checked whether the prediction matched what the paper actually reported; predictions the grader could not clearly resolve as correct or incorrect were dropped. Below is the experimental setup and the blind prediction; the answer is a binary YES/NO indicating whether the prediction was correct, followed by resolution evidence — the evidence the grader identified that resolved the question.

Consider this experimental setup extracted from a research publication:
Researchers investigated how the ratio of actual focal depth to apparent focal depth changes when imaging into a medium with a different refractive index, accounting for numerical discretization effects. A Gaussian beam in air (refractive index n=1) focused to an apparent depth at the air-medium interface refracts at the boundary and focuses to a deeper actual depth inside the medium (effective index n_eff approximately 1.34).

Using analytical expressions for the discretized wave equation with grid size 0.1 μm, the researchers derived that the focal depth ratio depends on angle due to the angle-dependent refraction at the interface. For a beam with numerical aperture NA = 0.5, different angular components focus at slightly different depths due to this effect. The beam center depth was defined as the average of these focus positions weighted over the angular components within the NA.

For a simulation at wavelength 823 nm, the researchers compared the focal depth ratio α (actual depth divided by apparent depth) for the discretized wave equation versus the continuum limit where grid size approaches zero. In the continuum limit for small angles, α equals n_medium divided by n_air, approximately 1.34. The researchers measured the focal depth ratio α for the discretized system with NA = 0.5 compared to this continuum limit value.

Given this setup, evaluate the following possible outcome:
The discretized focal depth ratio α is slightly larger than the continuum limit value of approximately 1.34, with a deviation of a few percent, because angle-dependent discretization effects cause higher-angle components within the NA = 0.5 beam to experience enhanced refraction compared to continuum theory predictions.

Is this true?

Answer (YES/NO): NO